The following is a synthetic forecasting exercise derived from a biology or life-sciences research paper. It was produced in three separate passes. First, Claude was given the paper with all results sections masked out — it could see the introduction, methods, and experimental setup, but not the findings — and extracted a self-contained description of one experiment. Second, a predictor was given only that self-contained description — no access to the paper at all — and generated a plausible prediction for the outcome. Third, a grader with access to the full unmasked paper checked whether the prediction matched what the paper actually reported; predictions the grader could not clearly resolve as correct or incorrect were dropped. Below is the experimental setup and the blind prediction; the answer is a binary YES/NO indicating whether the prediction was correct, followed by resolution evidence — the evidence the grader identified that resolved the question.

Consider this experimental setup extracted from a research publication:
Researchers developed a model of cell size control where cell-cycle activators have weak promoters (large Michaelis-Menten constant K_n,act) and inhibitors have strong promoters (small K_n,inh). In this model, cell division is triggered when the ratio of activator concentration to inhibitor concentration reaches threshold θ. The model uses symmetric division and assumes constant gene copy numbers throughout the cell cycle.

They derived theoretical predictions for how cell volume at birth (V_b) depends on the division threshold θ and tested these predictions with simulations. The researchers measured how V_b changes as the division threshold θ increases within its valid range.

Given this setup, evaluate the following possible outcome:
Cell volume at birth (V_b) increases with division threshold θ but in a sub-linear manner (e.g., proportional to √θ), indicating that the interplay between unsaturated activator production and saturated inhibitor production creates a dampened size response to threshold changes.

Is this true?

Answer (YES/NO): NO